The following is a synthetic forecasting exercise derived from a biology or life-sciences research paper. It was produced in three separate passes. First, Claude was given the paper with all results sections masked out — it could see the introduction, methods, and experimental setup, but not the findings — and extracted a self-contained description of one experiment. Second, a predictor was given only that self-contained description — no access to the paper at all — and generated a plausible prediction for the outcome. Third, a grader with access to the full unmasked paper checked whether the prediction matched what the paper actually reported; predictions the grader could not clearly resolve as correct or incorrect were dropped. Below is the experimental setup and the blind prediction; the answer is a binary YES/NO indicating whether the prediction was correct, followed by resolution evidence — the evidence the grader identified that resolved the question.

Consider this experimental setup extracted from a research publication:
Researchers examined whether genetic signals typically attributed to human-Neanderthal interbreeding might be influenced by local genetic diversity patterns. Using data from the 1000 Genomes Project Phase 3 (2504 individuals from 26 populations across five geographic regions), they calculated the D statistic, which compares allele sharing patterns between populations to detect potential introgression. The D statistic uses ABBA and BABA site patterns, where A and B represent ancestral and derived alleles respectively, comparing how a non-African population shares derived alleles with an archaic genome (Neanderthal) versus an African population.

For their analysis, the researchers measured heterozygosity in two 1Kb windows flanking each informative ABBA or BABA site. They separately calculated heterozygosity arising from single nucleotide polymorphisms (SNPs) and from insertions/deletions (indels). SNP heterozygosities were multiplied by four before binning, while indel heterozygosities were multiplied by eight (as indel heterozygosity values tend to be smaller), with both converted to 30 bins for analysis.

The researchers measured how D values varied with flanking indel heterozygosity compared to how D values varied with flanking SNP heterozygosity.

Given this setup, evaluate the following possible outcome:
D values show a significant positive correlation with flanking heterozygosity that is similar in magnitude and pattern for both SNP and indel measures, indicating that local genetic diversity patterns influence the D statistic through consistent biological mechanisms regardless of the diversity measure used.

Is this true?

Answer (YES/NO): NO